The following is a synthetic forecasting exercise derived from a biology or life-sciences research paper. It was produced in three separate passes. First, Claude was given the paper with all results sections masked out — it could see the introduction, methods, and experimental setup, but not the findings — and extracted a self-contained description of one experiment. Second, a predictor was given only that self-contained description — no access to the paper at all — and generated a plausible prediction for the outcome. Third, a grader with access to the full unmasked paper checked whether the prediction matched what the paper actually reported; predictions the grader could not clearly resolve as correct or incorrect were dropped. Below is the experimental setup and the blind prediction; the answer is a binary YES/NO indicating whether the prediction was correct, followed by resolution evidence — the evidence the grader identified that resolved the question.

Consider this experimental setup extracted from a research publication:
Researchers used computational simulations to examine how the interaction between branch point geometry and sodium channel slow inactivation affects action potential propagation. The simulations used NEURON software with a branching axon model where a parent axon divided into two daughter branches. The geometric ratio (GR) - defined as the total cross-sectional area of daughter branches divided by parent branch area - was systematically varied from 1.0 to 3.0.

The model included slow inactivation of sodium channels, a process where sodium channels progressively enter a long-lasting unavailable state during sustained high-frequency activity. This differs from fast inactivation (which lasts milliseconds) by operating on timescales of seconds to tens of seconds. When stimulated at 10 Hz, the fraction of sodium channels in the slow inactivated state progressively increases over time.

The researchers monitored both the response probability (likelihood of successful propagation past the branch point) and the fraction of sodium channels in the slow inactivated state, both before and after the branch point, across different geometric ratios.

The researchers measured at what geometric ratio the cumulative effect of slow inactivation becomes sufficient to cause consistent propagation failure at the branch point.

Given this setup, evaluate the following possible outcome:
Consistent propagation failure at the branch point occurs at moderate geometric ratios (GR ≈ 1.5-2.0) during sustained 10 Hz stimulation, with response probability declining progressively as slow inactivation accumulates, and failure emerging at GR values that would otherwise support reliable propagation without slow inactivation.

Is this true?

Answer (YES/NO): YES